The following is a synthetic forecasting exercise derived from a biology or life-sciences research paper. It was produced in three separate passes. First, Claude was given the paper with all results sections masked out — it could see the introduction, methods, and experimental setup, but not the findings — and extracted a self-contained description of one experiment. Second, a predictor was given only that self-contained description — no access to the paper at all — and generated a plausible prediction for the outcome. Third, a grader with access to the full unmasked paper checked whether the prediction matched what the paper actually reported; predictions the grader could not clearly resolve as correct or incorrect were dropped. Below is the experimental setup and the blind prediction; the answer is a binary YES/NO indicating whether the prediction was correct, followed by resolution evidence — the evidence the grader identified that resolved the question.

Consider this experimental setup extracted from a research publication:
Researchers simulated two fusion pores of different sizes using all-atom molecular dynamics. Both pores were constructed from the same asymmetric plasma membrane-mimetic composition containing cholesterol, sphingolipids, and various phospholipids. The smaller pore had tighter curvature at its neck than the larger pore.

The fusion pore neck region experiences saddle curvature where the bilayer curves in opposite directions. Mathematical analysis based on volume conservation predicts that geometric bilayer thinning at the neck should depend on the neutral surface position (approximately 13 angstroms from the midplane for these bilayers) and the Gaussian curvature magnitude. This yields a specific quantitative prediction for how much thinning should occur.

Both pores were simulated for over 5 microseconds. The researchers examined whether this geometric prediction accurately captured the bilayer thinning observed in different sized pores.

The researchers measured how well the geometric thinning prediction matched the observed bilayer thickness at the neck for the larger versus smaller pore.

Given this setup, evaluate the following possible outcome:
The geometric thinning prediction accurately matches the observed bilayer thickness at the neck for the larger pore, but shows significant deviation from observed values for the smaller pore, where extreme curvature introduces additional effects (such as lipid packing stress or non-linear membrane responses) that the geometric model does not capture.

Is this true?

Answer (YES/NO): YES